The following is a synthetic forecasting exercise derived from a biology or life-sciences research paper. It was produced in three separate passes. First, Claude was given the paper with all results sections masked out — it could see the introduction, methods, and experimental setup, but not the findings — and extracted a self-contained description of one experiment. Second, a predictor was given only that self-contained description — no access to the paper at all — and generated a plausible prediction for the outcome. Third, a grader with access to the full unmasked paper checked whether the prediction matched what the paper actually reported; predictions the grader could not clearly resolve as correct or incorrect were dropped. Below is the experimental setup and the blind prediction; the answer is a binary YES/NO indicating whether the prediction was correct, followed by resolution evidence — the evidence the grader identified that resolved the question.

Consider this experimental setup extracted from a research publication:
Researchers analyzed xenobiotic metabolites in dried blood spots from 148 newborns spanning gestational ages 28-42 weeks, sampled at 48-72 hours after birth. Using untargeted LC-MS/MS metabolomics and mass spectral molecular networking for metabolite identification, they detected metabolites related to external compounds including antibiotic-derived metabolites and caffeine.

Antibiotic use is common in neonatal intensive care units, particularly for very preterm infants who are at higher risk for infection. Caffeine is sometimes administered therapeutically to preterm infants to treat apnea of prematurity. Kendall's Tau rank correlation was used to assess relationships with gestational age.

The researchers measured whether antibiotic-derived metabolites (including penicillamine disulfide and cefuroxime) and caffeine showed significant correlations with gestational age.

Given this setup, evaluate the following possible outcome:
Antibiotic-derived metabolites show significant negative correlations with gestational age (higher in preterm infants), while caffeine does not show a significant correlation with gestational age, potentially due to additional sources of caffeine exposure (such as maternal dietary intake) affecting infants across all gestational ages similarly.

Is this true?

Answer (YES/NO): NO